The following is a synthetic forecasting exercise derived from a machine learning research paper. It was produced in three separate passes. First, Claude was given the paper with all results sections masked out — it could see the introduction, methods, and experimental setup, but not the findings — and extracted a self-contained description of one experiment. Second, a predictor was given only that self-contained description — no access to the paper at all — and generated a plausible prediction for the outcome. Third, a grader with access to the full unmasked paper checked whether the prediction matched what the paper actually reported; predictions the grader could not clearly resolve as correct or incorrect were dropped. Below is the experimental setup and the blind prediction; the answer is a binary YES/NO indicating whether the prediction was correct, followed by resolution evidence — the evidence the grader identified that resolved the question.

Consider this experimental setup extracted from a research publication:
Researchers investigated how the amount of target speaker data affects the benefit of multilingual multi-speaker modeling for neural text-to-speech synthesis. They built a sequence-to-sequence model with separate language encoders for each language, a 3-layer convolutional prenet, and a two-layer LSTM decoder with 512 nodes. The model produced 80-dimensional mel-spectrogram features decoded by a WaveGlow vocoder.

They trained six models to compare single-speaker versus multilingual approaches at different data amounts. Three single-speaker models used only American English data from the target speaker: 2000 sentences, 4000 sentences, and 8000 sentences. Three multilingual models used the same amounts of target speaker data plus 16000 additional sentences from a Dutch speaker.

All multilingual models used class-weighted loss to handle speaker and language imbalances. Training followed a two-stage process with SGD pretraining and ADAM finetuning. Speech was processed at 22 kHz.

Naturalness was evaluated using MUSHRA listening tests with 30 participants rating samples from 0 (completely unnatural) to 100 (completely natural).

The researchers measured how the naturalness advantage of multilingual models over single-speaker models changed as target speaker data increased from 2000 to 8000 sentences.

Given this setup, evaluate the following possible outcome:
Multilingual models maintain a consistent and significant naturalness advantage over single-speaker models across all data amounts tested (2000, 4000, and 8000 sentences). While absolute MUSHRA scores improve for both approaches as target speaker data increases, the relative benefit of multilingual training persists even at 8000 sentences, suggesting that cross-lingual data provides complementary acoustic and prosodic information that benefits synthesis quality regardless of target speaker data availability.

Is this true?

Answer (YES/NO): NO